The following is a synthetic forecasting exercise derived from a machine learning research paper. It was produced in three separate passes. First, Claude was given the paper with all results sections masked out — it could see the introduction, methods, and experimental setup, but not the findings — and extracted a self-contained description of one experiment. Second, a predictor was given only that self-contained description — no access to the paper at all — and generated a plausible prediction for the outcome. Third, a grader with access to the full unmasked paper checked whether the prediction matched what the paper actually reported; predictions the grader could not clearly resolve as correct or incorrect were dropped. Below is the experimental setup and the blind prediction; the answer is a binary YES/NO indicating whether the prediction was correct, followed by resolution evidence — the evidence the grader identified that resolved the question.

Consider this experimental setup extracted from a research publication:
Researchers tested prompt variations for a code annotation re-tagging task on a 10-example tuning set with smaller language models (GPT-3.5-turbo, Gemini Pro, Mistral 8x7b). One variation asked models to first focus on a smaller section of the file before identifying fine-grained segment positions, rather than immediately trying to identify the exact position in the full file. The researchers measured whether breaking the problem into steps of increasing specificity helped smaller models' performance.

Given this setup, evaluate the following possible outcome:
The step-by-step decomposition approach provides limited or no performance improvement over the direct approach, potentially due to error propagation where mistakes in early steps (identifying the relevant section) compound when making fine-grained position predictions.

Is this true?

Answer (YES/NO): NO